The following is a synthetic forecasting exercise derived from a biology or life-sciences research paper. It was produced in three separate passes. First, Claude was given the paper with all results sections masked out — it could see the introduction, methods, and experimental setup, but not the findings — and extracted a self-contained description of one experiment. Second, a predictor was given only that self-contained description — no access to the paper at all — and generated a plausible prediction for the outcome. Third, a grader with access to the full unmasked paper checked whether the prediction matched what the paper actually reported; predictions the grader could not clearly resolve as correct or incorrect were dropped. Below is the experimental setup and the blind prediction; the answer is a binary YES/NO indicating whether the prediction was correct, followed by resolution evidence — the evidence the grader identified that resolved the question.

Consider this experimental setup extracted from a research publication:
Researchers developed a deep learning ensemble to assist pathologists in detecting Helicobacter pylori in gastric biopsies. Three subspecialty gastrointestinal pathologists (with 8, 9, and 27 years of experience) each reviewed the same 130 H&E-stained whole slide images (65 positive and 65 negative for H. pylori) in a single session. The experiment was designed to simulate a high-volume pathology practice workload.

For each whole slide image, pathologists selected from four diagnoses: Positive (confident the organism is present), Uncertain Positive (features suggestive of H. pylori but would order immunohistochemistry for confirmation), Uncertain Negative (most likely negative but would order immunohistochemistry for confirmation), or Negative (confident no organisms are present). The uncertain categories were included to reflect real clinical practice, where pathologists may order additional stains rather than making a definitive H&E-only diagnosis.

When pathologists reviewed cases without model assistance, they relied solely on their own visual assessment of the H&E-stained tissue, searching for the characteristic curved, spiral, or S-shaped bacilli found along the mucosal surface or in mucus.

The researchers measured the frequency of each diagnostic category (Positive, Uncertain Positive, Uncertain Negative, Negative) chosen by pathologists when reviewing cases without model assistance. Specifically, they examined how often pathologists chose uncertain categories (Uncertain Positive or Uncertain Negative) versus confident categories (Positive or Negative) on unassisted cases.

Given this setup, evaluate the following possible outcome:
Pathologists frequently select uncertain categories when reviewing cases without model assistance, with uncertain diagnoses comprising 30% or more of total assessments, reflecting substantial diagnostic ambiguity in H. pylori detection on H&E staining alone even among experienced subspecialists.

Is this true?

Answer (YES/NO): YES